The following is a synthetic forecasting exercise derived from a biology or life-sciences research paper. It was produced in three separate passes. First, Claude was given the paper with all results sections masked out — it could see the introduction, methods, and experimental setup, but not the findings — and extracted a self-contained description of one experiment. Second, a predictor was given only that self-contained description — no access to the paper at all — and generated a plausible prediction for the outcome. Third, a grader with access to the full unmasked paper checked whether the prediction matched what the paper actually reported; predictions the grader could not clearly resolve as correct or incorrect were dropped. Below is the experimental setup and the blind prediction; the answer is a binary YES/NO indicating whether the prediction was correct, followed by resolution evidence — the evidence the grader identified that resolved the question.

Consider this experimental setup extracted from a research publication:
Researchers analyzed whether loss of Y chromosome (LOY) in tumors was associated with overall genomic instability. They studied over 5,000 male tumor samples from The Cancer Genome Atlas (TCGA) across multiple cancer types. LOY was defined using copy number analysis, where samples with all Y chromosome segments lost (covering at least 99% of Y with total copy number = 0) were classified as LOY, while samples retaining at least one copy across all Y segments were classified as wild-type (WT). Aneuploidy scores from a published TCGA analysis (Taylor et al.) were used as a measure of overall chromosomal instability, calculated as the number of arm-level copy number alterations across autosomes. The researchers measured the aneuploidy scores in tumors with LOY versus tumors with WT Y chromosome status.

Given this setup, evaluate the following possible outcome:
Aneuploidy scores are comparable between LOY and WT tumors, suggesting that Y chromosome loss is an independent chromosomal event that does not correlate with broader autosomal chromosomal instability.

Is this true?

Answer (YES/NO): NO